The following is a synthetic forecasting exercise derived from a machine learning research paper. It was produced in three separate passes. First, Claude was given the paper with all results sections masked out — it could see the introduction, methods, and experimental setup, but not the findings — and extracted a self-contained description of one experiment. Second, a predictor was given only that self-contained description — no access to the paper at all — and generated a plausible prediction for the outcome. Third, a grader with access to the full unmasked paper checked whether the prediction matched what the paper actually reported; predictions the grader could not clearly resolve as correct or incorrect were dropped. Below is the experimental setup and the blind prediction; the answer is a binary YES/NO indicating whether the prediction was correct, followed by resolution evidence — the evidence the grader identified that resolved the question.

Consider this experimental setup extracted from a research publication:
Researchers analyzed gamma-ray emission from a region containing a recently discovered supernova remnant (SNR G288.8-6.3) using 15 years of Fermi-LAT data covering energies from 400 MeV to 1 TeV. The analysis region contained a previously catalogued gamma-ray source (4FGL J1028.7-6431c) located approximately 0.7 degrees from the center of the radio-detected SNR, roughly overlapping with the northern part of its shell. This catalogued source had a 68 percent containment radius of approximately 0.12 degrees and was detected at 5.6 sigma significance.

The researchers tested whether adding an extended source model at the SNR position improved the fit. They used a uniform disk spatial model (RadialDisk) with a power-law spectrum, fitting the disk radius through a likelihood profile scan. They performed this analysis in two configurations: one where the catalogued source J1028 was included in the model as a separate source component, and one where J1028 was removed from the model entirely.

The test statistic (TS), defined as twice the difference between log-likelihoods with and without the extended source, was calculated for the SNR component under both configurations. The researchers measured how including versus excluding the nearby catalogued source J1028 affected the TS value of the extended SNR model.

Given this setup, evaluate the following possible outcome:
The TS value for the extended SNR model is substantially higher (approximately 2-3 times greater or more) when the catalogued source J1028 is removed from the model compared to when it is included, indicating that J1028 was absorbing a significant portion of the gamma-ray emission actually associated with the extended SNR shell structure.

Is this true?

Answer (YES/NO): NO